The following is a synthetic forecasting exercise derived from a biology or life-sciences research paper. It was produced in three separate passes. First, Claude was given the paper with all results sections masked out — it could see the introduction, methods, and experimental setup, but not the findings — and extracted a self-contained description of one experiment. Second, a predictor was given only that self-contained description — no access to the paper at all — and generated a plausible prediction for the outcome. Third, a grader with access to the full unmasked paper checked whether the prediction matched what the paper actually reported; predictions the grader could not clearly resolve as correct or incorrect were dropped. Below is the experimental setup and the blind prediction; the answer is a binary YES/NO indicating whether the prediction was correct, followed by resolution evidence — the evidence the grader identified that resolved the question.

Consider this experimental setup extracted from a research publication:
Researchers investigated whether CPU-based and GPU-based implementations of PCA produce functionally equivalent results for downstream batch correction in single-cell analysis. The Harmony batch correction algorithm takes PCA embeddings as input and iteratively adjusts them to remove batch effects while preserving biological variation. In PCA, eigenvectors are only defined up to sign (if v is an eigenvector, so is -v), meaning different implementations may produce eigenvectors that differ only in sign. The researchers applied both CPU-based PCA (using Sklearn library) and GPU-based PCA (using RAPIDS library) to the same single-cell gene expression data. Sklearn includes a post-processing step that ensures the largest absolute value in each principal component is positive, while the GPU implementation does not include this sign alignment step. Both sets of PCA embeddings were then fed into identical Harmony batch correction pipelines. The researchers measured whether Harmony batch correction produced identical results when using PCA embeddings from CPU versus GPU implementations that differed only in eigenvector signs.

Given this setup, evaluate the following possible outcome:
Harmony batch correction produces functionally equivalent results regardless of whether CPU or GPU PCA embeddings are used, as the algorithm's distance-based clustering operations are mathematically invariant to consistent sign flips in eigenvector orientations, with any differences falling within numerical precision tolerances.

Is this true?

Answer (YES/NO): NO